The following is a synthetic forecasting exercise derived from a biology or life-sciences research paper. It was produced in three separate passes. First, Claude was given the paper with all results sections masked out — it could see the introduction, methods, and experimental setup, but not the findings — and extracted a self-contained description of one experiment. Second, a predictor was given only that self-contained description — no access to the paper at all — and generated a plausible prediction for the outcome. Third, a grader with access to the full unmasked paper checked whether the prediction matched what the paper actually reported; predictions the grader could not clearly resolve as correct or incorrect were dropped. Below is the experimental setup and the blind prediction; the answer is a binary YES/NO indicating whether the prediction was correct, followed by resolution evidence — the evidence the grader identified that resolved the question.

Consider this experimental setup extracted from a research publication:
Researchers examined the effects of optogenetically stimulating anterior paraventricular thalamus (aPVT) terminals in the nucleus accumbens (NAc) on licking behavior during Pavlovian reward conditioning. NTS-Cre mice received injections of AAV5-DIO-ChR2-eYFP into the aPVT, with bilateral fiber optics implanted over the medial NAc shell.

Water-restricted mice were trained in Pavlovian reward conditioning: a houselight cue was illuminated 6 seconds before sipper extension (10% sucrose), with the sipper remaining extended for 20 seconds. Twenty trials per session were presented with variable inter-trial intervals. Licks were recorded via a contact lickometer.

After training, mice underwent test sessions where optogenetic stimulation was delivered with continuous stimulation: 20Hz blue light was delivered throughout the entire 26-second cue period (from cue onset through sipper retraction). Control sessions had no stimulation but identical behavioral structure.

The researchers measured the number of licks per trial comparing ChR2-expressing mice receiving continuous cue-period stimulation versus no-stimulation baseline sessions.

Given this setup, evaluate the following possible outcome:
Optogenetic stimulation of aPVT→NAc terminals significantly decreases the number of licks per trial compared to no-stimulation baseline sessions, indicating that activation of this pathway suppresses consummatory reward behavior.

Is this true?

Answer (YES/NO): YES